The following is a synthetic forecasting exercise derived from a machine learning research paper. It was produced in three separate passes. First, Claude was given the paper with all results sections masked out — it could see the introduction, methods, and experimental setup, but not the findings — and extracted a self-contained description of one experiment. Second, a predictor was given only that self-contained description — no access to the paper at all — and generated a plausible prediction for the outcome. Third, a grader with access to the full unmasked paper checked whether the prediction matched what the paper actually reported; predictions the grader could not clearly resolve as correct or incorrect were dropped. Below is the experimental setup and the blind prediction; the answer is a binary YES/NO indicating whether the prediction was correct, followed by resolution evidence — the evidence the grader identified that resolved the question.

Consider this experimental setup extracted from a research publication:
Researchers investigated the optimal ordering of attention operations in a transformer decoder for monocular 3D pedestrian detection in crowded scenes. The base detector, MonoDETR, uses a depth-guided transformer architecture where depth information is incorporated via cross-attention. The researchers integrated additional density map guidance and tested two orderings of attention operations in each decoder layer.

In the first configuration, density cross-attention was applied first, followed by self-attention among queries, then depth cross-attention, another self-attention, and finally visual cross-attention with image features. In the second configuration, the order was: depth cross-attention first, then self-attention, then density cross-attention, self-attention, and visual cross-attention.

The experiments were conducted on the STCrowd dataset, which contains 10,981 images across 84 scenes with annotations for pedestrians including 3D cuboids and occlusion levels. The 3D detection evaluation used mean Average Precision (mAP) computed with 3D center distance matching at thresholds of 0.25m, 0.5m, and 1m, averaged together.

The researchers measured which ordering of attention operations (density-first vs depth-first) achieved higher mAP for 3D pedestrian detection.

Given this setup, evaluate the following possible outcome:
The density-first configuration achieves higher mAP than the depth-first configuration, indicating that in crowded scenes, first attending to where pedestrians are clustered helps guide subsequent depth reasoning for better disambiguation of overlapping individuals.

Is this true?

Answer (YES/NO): YES